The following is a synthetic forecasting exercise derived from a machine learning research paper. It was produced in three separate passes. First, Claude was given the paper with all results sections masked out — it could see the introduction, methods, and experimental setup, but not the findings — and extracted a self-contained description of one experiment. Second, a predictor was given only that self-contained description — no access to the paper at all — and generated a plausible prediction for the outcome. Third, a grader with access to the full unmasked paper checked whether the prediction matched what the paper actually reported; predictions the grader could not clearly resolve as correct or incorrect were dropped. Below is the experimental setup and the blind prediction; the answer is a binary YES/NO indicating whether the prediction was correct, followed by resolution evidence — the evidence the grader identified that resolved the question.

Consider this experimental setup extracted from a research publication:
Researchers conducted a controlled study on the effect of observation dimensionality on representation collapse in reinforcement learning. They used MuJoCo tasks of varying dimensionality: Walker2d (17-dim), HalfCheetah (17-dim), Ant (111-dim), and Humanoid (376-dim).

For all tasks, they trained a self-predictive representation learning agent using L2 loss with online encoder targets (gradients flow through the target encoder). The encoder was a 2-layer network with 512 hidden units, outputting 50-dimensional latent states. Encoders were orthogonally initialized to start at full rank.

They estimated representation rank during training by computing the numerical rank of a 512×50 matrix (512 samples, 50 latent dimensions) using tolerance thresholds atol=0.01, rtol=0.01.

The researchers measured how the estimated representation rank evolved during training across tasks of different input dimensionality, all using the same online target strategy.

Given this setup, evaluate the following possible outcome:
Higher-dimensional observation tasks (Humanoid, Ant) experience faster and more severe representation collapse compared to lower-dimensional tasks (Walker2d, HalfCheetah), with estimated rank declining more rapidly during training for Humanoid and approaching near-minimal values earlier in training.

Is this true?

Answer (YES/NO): YES